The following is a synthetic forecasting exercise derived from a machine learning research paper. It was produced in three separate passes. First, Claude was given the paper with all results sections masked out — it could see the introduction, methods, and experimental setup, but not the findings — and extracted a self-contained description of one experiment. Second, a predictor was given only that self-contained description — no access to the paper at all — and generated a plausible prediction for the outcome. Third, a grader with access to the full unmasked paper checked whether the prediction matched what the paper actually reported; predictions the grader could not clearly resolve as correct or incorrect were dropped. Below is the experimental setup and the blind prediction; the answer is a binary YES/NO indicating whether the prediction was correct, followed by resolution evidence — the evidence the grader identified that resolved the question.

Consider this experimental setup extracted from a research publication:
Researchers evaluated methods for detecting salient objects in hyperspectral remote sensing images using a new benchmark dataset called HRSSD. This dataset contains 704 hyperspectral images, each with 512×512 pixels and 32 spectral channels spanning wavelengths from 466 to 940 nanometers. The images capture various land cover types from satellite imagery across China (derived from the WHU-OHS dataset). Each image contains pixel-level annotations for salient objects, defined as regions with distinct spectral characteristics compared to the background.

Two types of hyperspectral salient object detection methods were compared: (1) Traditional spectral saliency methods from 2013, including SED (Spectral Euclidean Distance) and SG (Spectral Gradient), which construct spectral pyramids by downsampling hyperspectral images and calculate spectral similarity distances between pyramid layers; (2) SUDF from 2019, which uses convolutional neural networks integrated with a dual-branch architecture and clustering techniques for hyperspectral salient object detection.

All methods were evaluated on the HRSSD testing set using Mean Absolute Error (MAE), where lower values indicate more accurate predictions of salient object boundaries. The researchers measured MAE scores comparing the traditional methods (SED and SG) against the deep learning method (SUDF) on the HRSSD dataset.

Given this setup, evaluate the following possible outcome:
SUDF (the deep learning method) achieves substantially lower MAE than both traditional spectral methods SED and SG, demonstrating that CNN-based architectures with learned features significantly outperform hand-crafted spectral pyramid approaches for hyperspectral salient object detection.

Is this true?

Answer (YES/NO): NO